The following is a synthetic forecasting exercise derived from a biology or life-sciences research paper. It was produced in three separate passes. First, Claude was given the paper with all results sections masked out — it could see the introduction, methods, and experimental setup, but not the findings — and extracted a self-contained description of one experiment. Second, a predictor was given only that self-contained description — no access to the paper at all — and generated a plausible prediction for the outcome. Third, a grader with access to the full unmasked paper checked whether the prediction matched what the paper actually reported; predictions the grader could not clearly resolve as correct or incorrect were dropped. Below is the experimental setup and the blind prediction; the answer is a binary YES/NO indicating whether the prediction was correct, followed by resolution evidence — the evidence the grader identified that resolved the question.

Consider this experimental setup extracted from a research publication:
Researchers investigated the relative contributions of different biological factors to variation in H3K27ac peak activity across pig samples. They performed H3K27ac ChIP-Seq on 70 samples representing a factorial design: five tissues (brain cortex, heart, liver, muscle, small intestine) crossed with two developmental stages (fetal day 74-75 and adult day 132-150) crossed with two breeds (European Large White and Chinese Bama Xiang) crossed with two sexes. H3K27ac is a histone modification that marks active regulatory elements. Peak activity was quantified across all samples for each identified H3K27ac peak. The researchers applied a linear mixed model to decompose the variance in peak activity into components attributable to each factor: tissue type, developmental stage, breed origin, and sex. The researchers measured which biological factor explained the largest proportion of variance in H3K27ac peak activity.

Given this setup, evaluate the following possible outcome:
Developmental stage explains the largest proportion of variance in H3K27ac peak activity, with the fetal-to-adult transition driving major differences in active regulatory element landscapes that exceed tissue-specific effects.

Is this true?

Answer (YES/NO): NO